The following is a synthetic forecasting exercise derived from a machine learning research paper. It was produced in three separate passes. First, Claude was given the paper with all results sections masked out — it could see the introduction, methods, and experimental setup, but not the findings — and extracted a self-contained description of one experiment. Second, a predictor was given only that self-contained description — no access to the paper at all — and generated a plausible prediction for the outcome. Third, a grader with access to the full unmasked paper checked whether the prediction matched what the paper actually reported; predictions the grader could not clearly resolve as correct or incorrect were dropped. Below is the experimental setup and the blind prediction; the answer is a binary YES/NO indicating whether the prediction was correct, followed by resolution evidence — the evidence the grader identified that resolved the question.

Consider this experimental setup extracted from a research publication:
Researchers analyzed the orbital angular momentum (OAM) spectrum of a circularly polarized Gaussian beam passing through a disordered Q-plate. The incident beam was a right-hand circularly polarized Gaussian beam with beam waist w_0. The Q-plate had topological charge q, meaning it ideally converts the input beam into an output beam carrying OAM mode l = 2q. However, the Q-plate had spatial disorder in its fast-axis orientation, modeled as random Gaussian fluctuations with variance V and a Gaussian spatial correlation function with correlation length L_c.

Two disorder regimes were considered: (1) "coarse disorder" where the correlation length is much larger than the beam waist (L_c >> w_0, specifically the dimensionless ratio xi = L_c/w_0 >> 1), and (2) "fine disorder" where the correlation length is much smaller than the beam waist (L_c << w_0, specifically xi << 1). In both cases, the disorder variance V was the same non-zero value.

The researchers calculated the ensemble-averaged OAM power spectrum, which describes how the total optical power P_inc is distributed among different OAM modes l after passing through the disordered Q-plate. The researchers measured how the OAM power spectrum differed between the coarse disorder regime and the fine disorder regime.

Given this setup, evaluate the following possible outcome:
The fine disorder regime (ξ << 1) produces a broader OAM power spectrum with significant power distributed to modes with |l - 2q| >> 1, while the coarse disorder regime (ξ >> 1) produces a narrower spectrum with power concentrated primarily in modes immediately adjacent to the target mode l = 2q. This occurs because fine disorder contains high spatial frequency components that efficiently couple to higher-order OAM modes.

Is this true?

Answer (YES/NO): NO